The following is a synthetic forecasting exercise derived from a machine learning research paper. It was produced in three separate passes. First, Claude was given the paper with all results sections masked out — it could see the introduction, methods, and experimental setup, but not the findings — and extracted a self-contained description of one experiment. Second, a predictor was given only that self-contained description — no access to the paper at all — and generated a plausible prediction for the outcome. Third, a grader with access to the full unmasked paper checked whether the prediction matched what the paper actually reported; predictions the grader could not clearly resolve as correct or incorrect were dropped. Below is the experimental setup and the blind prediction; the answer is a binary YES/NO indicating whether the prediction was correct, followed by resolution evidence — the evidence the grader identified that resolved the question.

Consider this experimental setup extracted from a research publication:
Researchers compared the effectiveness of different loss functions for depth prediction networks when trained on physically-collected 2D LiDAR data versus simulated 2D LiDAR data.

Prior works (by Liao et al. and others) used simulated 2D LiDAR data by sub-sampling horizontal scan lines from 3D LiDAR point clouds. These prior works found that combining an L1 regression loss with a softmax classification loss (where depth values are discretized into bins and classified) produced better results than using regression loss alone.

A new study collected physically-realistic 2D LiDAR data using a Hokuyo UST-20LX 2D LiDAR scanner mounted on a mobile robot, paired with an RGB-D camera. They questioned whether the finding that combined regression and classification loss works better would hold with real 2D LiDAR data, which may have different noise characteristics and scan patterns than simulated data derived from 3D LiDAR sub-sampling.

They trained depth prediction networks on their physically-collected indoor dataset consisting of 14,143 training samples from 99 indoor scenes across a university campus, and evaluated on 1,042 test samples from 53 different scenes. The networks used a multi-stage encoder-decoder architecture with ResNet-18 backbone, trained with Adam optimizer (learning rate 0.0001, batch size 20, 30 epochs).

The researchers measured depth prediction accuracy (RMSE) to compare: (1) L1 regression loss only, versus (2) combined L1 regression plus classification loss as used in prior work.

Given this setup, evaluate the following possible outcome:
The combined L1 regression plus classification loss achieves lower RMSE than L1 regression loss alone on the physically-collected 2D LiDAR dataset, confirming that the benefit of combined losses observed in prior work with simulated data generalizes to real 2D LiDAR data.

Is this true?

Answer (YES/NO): NO